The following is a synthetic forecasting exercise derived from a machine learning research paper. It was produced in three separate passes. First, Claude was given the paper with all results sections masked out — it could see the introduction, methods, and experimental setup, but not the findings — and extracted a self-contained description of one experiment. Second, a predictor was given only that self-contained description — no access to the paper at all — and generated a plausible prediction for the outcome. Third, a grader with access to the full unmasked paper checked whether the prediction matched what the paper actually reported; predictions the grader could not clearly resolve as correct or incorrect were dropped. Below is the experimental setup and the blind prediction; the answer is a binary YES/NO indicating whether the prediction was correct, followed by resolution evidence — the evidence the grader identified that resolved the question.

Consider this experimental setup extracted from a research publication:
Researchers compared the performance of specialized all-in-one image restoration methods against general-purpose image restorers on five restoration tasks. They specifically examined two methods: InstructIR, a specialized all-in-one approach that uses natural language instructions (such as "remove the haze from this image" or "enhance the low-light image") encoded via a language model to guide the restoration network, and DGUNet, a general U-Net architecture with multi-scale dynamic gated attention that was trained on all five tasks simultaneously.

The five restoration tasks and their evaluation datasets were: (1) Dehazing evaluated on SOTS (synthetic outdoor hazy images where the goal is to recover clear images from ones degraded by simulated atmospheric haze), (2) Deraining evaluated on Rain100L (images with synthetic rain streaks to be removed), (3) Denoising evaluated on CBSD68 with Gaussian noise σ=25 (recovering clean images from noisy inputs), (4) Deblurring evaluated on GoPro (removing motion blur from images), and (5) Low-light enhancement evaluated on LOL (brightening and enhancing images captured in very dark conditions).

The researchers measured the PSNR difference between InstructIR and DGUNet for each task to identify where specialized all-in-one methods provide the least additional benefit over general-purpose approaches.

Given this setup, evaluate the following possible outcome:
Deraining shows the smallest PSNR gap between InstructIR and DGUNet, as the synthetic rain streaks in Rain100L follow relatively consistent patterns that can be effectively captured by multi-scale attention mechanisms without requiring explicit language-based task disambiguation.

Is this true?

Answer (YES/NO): YES